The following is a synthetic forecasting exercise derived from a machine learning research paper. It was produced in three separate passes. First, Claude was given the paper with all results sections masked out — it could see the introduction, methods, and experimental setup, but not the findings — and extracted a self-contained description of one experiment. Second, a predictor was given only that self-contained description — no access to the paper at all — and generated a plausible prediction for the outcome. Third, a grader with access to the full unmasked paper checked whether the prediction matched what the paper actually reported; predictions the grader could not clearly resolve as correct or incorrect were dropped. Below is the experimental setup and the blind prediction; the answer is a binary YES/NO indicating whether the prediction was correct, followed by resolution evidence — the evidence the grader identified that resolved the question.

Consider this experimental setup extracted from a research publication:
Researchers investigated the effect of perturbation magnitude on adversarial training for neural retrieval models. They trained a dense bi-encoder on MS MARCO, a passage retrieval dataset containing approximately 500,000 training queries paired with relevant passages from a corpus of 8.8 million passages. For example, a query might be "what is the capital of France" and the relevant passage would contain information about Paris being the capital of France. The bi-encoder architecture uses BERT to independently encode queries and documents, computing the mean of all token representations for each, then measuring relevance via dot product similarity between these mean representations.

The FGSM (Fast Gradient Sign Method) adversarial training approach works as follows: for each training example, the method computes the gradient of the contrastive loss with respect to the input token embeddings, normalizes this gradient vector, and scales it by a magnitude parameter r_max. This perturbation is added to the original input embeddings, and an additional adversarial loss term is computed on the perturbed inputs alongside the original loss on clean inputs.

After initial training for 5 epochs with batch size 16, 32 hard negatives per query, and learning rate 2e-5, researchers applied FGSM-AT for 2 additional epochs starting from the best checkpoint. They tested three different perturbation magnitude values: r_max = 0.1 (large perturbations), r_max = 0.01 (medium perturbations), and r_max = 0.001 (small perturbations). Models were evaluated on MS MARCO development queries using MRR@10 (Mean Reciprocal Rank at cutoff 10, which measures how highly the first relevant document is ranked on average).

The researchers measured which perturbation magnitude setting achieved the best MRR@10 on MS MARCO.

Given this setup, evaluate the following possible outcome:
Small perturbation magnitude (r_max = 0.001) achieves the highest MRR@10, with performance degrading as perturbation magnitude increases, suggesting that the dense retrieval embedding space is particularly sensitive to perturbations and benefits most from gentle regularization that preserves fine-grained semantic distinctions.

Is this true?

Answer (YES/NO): NO